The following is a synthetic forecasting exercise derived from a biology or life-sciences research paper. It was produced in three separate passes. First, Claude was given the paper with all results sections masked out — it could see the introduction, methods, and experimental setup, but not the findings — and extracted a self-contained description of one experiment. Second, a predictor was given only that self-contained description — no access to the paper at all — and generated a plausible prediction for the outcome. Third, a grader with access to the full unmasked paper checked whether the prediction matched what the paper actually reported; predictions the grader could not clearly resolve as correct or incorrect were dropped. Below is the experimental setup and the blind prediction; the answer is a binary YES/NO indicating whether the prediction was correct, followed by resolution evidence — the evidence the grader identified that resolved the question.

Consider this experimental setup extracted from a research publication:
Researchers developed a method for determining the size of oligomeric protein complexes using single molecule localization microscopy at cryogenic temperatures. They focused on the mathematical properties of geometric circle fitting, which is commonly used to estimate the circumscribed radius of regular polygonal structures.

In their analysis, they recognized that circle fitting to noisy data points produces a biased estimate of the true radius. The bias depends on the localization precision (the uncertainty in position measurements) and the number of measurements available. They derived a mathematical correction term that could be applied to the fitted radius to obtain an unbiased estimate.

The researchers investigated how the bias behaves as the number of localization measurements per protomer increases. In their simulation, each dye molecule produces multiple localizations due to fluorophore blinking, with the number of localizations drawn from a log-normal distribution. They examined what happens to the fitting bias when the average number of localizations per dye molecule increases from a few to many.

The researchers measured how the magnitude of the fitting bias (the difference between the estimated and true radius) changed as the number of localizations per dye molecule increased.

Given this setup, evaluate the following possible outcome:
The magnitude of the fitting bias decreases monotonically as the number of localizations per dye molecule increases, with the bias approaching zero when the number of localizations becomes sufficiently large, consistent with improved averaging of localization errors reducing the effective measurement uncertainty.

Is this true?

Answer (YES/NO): YES